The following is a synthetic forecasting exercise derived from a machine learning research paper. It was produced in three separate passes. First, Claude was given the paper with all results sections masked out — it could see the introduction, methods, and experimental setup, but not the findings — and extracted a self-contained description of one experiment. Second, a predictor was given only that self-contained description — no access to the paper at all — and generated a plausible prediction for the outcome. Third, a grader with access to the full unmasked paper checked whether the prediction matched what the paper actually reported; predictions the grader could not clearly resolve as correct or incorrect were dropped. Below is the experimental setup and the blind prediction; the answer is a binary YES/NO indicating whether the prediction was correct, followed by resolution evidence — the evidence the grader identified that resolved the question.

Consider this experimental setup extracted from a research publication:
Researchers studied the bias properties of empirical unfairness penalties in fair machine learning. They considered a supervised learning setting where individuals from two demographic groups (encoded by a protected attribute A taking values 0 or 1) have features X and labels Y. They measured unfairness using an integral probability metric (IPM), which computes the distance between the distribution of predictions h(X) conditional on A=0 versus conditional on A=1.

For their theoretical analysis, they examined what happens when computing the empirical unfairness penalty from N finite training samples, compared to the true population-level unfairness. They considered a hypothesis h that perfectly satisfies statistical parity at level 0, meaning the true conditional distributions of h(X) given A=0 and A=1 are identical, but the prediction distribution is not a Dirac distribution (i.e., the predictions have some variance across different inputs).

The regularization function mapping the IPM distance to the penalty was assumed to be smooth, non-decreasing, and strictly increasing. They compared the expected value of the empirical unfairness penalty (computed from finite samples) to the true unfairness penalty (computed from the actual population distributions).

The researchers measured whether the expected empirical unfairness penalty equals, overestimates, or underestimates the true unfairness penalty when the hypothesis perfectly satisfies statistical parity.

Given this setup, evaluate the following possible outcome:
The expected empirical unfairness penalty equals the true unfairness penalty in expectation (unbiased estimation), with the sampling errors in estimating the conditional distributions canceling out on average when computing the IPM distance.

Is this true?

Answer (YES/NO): NO